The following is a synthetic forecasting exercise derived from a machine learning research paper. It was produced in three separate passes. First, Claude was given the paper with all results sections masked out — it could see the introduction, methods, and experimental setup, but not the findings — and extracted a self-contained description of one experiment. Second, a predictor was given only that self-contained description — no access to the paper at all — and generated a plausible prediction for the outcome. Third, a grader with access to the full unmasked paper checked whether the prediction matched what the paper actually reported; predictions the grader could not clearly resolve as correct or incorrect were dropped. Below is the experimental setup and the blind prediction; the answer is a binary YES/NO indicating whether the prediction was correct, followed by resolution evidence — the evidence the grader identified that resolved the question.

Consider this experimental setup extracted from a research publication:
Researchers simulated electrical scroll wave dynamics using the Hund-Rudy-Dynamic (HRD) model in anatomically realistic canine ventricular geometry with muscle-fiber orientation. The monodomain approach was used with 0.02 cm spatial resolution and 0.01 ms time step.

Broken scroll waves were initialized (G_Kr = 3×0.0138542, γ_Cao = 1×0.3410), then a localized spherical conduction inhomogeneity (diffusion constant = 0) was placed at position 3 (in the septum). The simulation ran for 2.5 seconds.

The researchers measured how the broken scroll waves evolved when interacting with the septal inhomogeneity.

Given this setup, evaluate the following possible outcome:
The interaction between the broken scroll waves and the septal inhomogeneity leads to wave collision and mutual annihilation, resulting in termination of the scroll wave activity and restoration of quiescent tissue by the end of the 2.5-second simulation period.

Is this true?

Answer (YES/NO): NO